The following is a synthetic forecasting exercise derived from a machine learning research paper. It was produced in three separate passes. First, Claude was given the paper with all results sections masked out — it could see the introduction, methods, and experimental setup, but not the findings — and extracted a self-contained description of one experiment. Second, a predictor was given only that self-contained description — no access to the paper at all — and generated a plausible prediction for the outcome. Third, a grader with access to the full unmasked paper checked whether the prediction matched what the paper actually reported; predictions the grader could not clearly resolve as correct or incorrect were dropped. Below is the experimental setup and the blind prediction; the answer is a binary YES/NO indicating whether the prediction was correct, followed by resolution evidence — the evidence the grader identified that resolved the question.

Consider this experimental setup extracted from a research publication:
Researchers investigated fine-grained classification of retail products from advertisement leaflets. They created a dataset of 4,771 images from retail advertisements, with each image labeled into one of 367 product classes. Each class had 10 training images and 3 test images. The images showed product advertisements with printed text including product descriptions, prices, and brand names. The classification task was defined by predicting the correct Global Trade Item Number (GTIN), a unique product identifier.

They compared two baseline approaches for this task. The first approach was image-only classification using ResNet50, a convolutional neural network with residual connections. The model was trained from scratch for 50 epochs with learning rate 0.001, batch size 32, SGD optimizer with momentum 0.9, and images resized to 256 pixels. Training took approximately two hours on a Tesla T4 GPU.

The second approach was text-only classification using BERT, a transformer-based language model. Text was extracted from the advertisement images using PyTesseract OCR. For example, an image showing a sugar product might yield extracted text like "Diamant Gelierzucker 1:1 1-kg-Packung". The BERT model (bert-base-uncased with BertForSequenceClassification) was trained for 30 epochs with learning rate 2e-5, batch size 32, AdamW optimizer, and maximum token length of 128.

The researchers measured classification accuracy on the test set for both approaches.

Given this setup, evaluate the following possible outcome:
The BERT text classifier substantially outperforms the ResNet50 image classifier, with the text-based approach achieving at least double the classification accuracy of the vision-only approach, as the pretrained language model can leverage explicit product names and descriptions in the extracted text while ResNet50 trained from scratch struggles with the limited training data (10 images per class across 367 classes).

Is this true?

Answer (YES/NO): NO